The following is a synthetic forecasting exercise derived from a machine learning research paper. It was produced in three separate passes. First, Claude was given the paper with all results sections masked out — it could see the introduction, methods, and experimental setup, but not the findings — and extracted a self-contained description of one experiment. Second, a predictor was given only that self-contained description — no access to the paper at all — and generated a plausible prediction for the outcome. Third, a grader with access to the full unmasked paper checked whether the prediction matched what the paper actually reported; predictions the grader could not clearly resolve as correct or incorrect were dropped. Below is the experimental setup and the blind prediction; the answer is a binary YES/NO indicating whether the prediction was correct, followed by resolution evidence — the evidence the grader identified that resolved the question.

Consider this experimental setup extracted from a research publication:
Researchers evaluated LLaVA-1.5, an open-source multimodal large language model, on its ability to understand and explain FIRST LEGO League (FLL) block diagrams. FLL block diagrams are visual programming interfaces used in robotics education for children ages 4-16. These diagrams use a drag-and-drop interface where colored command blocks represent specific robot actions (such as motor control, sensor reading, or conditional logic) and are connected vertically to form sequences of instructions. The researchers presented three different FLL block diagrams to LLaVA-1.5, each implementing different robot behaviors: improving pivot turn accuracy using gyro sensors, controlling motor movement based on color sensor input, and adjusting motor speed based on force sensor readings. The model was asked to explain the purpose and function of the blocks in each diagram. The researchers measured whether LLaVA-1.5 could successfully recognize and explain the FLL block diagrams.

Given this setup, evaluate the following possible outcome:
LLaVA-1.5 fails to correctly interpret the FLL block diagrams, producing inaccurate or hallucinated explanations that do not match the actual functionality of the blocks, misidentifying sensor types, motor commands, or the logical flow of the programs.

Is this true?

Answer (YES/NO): NO